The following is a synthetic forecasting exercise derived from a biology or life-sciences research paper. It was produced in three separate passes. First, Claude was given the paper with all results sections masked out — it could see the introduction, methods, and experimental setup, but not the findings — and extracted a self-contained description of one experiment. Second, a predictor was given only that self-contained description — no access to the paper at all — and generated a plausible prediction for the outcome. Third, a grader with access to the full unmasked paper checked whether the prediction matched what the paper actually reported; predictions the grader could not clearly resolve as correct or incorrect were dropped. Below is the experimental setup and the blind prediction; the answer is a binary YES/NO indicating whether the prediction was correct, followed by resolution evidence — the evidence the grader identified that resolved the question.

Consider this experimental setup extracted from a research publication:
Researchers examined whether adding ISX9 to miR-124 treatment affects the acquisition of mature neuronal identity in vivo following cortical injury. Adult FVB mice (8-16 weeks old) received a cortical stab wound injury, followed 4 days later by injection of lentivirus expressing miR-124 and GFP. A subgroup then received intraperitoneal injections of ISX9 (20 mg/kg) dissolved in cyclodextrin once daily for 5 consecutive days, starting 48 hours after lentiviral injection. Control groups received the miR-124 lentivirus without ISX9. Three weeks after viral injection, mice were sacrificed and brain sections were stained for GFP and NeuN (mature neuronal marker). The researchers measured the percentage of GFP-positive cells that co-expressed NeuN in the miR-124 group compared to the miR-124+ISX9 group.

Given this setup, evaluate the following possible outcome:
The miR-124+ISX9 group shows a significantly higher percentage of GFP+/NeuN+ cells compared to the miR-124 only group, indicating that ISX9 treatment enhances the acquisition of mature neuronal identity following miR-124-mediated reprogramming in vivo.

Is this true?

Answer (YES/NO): NO